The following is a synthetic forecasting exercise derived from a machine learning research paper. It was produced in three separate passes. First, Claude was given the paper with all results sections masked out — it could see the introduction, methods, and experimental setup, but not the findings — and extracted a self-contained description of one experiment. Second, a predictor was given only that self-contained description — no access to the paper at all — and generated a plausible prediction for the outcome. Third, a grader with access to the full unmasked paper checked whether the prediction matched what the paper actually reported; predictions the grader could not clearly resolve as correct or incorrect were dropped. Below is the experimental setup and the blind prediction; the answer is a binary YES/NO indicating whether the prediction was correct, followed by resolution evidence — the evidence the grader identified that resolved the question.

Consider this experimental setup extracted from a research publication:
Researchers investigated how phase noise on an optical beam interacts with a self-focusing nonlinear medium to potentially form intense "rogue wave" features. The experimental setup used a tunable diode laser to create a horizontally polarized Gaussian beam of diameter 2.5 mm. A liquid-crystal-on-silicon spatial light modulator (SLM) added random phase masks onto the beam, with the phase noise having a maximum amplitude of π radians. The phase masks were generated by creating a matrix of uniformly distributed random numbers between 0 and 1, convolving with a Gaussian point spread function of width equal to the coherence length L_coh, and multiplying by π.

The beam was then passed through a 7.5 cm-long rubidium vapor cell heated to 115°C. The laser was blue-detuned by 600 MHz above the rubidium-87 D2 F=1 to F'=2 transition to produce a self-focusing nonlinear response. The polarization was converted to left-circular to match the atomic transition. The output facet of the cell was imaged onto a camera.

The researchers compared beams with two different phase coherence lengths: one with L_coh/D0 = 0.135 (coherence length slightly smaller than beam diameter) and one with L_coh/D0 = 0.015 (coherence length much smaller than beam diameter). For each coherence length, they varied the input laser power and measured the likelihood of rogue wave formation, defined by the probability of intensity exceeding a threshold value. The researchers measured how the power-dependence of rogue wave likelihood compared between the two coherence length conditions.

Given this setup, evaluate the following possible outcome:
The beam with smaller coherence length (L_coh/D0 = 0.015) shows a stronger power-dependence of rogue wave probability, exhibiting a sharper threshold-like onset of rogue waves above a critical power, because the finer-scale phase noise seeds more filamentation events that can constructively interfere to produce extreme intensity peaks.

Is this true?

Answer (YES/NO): NO